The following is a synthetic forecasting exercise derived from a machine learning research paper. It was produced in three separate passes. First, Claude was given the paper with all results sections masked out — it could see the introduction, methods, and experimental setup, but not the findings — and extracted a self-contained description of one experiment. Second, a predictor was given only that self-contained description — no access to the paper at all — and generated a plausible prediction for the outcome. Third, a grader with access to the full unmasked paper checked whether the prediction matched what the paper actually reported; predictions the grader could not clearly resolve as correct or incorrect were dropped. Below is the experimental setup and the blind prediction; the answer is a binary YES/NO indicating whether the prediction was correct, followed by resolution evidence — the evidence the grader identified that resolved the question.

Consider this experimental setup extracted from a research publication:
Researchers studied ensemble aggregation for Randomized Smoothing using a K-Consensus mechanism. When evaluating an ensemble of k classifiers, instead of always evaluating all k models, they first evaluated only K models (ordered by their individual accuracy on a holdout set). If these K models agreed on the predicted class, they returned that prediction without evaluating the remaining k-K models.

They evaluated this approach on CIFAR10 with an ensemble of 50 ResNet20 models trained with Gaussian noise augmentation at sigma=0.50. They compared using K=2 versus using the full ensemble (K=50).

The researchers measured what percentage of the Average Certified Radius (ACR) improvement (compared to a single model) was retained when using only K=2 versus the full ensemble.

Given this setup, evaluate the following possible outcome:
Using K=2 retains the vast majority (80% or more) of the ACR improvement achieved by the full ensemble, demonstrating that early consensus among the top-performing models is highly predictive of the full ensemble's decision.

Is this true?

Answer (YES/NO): NO